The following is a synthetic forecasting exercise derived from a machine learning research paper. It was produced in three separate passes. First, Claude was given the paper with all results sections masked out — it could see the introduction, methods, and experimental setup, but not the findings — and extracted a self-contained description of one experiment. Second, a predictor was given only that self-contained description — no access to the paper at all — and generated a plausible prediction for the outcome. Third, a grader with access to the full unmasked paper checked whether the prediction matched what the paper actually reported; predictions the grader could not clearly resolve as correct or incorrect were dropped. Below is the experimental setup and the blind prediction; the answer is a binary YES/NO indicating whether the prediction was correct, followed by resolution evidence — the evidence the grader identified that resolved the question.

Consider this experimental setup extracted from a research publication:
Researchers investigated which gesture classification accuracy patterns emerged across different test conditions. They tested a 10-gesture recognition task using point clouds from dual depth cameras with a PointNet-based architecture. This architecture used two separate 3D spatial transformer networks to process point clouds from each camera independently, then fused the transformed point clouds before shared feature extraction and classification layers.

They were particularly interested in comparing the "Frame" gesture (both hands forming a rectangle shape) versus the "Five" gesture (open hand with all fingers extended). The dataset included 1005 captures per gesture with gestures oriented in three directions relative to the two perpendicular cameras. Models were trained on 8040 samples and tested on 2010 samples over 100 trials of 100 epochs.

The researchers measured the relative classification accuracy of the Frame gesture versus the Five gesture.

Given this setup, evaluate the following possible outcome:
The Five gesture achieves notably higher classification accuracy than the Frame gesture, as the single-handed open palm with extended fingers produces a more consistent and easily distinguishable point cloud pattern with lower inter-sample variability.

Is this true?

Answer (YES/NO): NO